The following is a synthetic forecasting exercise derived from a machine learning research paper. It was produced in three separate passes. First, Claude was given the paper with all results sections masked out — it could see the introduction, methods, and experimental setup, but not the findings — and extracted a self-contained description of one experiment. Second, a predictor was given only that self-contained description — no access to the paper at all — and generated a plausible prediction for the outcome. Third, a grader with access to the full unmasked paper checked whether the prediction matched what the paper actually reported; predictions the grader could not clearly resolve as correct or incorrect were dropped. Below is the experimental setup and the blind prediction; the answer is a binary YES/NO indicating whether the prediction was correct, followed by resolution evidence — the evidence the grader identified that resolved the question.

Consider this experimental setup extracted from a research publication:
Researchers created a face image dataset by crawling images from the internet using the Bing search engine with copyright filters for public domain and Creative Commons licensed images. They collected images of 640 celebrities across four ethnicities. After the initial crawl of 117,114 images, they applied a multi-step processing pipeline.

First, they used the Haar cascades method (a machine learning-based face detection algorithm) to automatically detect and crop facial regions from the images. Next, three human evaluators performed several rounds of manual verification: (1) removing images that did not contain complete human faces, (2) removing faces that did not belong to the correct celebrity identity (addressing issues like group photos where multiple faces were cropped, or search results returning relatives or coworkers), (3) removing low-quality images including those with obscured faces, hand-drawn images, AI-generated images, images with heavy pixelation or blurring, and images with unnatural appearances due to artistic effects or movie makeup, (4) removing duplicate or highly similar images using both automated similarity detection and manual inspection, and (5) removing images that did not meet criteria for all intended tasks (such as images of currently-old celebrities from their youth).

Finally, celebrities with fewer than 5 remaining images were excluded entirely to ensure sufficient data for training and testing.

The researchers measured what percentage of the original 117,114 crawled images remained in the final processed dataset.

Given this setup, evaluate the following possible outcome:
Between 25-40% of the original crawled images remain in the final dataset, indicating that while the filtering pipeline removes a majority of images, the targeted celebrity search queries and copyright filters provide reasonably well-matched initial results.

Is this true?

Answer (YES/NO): NO